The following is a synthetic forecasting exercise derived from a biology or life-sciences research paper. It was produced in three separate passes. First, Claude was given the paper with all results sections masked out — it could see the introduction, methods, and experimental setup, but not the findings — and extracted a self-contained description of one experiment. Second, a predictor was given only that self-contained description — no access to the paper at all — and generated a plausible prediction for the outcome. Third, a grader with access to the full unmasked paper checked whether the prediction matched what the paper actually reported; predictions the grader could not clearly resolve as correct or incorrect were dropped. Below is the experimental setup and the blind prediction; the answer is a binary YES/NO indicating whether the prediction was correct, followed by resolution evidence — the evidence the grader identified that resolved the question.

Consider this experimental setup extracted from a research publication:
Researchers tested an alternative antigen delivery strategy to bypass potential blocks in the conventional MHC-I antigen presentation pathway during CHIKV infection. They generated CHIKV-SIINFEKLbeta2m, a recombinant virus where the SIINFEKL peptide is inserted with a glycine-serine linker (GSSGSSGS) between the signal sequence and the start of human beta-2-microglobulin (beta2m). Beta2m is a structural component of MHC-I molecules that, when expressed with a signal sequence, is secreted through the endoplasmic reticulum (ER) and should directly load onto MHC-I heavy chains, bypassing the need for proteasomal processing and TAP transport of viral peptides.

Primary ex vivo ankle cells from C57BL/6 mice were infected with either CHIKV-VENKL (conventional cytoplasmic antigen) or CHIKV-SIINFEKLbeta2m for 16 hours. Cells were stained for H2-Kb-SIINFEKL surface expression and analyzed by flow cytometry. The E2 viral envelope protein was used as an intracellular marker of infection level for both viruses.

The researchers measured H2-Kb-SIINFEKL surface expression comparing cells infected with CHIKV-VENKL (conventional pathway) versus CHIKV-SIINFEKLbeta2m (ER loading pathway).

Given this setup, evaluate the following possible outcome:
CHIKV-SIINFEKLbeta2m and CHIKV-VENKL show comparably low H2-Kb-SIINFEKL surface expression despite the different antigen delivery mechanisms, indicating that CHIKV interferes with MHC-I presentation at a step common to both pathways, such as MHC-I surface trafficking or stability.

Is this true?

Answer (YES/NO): NO